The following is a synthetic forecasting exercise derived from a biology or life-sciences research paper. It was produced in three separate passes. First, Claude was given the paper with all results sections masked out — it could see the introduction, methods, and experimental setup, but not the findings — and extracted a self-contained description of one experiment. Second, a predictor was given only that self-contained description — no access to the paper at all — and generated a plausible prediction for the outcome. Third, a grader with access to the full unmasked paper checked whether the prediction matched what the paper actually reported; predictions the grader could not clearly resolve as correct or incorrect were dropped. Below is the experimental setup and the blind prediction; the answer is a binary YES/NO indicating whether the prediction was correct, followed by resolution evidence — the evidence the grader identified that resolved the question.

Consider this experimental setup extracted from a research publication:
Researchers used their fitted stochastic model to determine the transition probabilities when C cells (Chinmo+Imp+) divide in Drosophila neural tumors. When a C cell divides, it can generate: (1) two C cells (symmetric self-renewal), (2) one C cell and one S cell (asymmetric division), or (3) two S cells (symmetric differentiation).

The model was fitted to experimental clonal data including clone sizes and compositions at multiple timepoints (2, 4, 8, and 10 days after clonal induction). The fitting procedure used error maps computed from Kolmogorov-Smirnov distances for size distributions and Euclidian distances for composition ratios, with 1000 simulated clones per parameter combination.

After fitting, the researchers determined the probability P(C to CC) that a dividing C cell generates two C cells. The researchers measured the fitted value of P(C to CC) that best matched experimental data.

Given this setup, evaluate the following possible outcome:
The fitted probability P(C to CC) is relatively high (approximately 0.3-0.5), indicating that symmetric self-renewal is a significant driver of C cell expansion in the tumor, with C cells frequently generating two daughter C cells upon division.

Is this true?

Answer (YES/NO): NO